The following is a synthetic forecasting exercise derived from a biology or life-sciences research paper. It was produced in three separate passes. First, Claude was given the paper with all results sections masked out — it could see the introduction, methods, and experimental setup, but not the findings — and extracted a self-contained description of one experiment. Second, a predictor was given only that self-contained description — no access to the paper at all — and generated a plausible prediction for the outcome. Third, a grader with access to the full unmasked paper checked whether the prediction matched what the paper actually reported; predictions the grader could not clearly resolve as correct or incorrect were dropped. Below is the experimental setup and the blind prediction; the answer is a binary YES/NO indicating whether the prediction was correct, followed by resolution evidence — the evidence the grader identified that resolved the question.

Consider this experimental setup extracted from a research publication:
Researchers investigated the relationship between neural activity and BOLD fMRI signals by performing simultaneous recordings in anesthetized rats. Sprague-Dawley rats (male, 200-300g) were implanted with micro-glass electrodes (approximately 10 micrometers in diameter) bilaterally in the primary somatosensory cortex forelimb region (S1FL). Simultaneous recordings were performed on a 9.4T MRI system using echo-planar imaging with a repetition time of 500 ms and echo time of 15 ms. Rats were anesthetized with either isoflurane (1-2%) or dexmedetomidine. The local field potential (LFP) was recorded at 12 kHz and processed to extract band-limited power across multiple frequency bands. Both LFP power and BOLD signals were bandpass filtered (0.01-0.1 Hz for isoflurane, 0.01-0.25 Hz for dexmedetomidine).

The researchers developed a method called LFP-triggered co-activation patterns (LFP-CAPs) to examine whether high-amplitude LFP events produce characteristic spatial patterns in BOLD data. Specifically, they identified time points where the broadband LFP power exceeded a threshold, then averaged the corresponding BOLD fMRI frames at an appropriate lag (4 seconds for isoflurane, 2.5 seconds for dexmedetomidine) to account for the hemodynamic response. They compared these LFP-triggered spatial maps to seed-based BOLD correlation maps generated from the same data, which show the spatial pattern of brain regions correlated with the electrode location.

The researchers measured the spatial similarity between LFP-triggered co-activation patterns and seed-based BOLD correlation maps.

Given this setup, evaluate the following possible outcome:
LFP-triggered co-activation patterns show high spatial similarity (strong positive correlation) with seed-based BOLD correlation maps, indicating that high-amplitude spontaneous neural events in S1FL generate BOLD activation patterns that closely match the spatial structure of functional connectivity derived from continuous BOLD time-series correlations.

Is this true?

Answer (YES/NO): YES